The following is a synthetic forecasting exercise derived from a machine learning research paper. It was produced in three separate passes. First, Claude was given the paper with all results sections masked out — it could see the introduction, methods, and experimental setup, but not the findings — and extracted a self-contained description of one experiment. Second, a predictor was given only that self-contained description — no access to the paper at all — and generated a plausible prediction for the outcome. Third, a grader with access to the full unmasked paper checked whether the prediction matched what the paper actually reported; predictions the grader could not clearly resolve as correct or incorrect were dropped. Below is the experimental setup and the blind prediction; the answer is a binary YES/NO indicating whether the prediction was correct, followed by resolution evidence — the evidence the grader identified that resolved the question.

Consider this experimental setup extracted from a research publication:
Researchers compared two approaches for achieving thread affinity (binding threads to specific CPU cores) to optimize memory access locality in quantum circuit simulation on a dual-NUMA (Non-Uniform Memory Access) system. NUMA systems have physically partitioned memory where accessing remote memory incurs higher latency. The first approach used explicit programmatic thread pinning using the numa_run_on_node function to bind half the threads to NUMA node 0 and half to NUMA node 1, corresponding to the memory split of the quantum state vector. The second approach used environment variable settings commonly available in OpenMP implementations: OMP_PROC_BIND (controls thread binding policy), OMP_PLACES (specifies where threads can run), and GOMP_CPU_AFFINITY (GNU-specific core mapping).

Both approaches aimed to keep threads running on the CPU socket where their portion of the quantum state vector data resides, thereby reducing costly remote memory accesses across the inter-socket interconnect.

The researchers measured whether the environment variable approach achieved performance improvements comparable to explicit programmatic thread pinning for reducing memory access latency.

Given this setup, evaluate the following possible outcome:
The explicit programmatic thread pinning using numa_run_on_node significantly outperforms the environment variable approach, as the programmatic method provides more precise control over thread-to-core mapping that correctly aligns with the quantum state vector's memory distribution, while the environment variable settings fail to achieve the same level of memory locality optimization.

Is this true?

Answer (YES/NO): NO